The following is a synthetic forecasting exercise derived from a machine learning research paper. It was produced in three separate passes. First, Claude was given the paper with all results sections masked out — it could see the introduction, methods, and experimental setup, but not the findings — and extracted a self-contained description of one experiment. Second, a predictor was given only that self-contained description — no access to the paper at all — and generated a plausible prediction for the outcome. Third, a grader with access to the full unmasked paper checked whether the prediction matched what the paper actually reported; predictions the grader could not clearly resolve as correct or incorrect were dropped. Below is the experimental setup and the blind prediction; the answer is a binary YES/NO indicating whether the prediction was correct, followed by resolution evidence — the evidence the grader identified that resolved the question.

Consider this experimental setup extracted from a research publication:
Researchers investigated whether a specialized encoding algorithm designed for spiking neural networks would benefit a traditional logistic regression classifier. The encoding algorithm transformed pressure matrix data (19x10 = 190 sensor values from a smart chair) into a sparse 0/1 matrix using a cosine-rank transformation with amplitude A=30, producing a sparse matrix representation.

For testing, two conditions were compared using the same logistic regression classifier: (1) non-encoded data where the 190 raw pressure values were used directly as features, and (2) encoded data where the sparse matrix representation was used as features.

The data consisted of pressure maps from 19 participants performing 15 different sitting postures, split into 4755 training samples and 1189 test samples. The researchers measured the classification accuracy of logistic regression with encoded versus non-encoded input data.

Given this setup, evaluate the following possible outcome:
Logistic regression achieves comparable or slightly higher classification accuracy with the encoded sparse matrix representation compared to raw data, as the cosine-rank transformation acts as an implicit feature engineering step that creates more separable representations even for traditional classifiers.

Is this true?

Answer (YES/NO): YES